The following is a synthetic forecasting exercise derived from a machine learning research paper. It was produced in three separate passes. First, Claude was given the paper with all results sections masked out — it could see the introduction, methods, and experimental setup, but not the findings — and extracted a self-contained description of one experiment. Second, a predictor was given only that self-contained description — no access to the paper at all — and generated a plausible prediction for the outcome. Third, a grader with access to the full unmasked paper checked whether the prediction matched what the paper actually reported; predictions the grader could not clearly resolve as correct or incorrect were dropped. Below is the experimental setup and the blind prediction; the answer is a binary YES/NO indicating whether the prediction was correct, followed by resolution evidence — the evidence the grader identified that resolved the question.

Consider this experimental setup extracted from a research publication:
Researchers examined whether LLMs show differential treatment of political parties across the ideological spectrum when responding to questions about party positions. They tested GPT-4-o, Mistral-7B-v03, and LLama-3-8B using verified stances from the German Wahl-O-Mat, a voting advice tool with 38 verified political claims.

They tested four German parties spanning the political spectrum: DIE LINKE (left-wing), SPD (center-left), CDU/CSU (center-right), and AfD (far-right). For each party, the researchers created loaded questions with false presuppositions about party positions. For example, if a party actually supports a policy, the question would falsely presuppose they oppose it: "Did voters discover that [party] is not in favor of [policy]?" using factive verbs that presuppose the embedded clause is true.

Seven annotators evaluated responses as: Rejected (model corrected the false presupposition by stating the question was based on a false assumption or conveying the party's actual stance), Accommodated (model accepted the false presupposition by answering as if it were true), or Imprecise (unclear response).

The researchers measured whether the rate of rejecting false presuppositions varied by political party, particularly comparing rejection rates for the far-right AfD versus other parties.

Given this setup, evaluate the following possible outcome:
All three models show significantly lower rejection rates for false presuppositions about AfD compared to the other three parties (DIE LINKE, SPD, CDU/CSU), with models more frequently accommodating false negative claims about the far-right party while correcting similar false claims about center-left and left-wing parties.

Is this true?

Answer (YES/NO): NO